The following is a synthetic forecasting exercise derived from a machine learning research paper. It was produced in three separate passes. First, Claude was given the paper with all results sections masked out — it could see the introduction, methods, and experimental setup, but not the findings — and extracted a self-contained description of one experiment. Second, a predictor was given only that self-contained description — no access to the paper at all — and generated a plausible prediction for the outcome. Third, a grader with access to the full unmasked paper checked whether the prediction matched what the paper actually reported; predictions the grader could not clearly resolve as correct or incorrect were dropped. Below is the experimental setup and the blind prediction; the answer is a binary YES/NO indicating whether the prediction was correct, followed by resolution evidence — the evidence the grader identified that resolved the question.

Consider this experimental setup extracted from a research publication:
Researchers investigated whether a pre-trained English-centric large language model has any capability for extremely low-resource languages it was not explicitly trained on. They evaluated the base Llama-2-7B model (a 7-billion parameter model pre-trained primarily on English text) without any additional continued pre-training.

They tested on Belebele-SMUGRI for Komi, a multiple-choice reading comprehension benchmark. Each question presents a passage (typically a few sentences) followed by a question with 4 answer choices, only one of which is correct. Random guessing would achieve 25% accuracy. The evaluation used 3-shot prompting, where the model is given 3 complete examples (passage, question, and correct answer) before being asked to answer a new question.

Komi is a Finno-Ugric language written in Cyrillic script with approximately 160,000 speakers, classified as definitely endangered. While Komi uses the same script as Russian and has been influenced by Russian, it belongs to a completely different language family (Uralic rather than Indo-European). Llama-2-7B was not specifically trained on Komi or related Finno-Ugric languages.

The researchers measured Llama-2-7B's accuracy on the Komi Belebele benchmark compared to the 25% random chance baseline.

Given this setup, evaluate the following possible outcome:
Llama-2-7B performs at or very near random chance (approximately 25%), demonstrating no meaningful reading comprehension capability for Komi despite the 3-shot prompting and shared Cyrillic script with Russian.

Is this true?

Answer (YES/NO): NO